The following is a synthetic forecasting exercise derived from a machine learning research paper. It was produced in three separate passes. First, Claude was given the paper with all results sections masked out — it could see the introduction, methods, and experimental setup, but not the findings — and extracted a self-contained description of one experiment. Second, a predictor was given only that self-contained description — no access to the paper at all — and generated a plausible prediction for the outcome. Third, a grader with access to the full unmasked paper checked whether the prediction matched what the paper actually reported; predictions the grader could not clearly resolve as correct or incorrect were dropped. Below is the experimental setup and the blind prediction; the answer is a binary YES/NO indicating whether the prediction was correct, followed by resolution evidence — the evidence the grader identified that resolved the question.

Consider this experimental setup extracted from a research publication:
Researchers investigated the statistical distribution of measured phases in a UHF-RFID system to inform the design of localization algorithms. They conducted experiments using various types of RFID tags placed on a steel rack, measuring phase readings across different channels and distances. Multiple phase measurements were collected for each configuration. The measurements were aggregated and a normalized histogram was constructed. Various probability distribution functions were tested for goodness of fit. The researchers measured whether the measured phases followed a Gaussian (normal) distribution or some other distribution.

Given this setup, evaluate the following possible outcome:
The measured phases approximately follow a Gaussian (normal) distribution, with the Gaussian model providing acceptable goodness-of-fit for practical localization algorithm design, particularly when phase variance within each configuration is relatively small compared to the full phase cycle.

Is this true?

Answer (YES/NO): YES